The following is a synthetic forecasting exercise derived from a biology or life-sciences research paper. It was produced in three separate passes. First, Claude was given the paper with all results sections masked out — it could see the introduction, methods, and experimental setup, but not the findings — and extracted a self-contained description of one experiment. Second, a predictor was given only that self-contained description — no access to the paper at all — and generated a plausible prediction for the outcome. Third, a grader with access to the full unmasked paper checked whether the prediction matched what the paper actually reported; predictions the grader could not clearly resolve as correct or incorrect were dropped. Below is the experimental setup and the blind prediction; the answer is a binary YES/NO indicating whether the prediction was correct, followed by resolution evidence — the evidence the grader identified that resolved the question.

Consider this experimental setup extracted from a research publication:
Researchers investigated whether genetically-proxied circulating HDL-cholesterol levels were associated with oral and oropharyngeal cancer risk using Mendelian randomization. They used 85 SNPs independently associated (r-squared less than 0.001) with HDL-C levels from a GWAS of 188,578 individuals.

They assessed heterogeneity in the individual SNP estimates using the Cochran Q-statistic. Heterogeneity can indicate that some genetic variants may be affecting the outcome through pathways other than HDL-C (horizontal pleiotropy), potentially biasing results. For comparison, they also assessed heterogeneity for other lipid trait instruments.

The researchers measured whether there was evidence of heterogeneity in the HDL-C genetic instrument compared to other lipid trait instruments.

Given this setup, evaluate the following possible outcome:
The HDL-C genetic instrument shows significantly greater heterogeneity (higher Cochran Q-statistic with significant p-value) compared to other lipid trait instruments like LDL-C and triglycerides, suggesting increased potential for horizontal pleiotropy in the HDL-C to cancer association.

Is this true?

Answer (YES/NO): YES